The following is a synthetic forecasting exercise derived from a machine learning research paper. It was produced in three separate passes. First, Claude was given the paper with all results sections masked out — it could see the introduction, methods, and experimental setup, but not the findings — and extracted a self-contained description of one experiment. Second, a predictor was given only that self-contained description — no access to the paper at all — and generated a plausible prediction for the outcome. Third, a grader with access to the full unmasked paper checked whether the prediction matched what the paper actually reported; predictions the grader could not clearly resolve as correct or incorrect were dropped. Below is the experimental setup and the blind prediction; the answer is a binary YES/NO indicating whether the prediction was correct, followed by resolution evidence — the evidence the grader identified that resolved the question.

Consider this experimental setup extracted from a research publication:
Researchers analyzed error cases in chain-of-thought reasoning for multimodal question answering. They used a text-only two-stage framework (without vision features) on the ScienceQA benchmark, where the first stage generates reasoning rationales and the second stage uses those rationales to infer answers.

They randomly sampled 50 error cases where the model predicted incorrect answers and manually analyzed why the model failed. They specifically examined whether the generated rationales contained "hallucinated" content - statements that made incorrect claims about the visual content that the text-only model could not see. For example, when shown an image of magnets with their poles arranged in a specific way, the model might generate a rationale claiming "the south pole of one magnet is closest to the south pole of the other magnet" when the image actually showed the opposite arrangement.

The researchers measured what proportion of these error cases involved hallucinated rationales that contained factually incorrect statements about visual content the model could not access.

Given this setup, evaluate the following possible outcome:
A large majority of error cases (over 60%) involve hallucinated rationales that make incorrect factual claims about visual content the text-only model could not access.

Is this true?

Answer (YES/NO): YES